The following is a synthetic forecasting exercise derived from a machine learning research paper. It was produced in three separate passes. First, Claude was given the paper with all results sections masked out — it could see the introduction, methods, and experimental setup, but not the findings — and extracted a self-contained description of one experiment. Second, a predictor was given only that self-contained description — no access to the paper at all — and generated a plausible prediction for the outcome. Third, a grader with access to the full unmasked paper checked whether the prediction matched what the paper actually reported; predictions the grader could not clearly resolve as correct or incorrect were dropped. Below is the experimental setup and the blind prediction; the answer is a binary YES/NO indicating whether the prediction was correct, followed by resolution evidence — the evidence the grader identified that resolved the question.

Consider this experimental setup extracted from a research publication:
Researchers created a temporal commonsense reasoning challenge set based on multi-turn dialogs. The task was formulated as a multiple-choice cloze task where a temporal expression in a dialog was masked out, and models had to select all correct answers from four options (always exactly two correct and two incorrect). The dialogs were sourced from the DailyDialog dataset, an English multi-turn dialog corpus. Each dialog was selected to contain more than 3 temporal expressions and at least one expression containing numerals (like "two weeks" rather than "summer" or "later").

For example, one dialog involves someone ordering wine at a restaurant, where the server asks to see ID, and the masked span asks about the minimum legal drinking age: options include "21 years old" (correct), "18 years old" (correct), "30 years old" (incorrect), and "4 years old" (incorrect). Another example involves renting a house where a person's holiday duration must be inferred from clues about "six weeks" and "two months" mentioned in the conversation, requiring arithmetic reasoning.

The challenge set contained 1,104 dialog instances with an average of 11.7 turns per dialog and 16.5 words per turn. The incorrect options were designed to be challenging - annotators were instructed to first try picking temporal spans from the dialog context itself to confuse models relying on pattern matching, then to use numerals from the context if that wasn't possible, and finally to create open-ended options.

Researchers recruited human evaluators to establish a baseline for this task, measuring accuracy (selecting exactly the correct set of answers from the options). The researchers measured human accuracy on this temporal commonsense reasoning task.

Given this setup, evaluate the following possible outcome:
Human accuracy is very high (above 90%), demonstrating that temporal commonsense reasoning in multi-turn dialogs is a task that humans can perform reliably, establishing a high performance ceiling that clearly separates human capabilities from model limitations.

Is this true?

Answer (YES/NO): YES